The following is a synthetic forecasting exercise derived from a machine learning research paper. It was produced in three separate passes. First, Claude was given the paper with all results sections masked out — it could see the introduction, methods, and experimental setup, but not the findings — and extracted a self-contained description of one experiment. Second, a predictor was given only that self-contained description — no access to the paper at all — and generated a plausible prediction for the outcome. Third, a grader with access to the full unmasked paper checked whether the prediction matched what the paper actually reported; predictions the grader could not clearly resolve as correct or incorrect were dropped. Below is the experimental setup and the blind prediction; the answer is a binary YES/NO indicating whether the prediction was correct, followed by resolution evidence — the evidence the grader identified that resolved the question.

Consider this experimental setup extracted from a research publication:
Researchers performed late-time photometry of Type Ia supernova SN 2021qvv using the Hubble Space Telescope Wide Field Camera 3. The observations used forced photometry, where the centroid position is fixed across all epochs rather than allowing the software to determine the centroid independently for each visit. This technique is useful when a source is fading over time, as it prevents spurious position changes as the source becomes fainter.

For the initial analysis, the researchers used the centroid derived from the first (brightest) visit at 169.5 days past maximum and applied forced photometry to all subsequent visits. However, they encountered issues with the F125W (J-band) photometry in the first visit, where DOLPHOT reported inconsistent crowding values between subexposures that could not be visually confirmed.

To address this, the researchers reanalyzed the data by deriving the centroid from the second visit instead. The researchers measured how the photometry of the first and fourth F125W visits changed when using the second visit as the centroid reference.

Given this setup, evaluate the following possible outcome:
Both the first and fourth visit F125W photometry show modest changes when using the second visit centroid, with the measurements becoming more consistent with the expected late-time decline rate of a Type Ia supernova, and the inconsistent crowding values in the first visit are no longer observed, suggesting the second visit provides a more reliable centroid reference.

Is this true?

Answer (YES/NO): NO